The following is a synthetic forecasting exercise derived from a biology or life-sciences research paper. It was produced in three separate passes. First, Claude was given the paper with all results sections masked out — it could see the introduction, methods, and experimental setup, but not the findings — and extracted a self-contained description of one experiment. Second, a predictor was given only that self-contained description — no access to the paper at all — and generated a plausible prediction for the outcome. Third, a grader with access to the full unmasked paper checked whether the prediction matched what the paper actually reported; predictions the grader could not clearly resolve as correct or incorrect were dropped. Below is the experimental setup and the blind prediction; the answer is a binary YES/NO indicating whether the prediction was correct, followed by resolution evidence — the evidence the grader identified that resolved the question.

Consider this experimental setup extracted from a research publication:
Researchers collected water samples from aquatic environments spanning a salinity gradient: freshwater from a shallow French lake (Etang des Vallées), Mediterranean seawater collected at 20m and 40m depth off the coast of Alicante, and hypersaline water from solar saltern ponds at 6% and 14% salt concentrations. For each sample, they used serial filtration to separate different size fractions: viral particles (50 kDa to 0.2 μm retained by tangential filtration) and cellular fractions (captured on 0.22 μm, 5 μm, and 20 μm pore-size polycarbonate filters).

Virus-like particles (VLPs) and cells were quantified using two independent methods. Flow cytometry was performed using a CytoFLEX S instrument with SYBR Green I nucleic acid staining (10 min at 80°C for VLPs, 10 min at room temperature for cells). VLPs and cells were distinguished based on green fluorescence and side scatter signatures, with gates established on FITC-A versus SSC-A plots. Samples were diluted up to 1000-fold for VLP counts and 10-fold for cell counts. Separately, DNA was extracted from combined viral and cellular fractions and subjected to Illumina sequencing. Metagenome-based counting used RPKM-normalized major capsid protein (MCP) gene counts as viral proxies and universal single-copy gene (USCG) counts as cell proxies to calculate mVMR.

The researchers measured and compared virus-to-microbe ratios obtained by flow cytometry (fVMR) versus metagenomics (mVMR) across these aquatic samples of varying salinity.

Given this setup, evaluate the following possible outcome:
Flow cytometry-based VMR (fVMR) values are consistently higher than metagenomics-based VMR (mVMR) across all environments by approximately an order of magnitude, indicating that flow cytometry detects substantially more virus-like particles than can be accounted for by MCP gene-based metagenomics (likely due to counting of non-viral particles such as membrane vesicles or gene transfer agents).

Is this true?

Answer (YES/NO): NO